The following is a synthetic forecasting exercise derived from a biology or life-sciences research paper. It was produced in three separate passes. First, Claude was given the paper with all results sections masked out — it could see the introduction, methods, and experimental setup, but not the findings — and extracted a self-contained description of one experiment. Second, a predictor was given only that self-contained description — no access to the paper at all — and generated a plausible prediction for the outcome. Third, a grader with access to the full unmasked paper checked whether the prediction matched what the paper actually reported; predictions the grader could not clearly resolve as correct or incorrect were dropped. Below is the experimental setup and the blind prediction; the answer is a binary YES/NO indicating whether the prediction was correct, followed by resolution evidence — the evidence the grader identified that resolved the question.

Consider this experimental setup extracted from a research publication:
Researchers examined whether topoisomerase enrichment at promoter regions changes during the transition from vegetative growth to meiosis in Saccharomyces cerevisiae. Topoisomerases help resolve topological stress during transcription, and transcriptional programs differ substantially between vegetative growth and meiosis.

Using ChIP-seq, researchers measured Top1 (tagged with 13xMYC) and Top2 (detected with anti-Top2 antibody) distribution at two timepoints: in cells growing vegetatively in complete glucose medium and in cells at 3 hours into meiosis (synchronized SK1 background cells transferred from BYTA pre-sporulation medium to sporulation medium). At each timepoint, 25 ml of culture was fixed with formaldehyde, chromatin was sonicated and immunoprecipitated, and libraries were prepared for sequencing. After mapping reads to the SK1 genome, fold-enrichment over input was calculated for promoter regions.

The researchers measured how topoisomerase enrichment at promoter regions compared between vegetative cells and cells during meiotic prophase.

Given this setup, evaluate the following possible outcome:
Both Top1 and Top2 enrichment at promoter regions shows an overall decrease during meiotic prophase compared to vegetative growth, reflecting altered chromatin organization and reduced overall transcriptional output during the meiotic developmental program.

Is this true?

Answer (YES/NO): NO